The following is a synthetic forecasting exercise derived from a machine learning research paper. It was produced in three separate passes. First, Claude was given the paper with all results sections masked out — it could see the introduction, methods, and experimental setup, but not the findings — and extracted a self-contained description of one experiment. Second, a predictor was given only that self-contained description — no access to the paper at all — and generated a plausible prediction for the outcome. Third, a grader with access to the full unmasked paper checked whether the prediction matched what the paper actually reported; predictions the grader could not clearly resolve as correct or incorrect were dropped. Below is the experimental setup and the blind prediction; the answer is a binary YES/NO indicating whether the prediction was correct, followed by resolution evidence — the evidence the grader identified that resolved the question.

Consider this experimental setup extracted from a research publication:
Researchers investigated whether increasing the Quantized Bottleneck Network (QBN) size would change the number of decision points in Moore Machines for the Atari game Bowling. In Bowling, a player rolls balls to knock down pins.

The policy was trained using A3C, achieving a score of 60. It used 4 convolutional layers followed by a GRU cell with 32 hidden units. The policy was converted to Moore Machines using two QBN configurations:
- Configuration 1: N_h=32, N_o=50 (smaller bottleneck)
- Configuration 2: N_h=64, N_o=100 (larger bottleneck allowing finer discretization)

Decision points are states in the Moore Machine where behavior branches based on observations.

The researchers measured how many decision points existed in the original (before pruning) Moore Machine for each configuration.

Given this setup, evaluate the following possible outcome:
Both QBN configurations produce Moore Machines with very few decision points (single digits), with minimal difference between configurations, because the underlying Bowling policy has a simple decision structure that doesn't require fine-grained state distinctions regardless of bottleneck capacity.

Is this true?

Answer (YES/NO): YES